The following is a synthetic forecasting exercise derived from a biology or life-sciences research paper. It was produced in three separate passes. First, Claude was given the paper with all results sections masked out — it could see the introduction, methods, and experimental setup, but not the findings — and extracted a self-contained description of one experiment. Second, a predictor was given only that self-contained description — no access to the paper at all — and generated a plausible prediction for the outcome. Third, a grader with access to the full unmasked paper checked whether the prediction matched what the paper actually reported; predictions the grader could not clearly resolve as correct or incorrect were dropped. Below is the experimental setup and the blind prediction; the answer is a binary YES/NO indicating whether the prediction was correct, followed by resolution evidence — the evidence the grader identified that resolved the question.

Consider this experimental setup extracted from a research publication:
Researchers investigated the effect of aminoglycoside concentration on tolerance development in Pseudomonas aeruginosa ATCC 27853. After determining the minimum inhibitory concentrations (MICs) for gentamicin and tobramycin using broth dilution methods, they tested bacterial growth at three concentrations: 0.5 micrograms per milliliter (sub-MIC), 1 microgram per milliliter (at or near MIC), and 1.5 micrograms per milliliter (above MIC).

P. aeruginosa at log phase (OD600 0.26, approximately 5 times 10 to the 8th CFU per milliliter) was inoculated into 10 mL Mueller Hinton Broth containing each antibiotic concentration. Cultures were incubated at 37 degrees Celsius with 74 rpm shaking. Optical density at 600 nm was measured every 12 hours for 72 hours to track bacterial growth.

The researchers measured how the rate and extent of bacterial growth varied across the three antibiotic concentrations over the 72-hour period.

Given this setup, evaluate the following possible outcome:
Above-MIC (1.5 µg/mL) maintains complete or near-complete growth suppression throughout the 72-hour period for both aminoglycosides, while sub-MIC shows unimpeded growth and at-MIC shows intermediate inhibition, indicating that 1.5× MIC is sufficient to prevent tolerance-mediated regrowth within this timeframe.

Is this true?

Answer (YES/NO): NO